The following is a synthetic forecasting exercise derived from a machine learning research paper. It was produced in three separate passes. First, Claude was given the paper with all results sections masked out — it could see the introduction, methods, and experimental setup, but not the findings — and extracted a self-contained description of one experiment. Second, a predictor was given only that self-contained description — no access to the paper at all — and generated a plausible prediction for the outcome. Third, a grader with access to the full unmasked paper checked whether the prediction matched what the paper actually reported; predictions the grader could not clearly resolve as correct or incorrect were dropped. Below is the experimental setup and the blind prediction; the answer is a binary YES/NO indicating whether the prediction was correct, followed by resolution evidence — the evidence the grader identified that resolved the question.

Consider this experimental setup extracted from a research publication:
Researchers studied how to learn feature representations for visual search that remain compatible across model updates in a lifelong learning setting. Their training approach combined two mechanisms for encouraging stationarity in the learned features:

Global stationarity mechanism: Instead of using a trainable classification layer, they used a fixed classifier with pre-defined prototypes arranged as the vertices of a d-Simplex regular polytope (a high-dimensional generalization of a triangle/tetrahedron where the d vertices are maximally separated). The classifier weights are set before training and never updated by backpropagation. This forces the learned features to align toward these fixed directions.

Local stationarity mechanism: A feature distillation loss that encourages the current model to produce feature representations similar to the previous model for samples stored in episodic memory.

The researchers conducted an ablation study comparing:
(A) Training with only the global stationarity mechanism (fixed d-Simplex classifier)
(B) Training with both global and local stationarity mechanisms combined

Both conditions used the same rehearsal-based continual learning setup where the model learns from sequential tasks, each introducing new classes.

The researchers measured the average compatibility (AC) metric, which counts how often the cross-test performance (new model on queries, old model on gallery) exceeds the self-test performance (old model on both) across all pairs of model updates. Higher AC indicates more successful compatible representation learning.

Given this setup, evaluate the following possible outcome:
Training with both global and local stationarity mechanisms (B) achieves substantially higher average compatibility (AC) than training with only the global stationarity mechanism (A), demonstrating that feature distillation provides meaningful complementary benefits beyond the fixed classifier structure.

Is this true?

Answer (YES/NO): YES